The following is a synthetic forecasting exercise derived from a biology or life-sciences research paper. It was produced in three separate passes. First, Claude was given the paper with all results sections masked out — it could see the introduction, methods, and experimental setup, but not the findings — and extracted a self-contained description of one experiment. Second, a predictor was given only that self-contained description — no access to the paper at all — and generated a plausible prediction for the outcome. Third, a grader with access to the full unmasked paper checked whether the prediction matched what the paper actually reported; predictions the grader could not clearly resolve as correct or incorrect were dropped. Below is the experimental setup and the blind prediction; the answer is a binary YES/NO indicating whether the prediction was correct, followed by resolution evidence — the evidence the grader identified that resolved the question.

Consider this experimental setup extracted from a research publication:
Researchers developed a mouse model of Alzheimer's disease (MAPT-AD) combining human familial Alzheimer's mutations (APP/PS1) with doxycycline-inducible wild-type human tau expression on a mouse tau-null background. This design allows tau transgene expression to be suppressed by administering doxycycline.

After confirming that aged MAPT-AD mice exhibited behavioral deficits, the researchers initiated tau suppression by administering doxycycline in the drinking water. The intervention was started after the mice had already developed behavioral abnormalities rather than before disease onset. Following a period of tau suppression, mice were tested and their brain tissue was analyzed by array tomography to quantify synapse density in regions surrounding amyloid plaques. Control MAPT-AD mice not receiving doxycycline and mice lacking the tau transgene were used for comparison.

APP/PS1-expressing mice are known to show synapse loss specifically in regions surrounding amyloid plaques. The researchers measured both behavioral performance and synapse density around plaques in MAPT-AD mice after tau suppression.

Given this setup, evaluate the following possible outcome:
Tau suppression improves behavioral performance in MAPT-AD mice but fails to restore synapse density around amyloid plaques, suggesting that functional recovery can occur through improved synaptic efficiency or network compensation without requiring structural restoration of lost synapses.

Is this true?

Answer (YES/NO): YES